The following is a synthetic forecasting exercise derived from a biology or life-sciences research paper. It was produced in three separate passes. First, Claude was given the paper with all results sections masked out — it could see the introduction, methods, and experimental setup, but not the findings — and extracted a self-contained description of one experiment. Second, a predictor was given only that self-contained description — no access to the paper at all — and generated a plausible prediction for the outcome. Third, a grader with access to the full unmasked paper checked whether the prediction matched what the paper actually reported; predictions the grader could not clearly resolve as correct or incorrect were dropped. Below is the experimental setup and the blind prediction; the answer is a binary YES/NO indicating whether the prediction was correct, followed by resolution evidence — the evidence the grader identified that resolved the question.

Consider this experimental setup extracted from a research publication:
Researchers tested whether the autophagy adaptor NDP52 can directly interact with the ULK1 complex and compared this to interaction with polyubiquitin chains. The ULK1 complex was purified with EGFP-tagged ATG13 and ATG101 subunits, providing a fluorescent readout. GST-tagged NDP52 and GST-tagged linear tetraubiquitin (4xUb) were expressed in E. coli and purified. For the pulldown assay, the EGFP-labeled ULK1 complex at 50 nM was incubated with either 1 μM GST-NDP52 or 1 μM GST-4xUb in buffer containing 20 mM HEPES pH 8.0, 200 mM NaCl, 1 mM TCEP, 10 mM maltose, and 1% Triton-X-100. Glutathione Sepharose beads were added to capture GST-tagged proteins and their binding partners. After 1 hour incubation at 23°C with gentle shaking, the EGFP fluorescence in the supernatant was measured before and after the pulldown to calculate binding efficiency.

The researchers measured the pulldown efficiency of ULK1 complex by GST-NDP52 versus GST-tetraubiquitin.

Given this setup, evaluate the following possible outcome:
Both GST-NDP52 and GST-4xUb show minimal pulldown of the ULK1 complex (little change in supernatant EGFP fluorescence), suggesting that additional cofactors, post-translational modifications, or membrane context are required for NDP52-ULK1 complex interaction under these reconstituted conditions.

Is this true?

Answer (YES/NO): NO